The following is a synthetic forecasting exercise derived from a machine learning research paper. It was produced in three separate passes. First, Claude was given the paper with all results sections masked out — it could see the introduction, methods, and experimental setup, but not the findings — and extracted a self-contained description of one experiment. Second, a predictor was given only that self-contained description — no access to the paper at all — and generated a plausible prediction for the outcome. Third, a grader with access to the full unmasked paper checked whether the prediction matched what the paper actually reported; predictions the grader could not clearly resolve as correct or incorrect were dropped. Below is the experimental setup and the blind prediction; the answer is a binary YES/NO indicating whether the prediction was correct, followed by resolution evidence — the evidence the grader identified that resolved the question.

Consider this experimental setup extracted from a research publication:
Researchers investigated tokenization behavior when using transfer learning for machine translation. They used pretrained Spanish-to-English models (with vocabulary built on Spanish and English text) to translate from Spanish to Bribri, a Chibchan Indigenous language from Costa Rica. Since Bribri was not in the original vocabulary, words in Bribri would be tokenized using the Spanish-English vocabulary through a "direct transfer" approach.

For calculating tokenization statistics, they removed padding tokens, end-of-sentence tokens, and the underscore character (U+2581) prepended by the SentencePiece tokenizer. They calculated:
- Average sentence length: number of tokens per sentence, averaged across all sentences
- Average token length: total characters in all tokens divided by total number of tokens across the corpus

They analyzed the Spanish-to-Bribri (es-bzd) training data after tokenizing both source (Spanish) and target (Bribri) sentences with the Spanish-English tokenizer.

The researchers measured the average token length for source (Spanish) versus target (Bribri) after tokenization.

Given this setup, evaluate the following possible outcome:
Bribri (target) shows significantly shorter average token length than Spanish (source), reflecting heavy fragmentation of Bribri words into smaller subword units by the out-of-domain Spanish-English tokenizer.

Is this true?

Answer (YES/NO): YES